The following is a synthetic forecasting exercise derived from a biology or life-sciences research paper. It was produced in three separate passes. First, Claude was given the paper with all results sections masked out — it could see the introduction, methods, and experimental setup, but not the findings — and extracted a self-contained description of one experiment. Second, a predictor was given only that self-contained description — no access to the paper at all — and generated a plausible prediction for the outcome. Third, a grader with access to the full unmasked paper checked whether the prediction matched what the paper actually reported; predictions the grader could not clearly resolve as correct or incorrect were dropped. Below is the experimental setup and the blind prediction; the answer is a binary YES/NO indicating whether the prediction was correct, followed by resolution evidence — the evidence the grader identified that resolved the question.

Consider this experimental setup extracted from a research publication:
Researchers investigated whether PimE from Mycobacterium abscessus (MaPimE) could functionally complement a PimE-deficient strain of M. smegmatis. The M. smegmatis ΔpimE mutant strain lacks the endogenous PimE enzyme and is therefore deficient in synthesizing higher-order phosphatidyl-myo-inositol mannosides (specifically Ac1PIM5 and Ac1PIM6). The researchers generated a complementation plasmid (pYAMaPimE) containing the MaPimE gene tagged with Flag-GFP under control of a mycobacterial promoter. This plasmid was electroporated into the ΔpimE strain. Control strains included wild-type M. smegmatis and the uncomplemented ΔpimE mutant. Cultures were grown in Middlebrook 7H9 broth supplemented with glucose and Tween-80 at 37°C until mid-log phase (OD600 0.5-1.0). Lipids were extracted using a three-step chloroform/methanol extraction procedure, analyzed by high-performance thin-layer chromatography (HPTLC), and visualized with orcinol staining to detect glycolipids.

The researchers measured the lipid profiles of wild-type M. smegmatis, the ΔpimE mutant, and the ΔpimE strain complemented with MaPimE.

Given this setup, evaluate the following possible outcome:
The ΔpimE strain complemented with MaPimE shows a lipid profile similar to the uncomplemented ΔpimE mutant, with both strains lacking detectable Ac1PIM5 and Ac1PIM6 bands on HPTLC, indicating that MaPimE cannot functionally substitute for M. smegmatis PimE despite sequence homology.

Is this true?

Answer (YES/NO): NO